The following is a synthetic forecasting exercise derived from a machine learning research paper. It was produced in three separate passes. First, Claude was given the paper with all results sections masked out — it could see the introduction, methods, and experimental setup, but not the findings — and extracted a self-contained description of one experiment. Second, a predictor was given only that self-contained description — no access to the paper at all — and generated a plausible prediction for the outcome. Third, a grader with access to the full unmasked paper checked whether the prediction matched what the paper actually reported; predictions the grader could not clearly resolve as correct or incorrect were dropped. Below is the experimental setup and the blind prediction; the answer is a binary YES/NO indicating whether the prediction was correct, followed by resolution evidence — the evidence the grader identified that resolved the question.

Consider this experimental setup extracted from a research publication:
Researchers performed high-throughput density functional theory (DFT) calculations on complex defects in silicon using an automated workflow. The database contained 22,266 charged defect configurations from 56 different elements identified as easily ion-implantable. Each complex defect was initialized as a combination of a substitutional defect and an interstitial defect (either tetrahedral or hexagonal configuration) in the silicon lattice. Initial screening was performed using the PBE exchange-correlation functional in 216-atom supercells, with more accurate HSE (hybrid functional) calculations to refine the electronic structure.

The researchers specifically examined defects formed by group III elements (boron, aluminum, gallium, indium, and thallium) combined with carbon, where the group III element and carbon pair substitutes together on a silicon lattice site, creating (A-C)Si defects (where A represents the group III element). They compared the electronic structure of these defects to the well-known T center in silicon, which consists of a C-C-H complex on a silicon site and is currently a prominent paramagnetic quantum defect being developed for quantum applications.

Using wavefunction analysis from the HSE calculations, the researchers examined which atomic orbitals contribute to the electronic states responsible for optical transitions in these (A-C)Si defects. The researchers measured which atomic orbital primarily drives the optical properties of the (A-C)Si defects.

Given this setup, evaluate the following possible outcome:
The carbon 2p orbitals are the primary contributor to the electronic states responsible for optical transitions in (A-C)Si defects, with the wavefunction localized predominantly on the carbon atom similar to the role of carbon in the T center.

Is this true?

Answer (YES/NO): YES